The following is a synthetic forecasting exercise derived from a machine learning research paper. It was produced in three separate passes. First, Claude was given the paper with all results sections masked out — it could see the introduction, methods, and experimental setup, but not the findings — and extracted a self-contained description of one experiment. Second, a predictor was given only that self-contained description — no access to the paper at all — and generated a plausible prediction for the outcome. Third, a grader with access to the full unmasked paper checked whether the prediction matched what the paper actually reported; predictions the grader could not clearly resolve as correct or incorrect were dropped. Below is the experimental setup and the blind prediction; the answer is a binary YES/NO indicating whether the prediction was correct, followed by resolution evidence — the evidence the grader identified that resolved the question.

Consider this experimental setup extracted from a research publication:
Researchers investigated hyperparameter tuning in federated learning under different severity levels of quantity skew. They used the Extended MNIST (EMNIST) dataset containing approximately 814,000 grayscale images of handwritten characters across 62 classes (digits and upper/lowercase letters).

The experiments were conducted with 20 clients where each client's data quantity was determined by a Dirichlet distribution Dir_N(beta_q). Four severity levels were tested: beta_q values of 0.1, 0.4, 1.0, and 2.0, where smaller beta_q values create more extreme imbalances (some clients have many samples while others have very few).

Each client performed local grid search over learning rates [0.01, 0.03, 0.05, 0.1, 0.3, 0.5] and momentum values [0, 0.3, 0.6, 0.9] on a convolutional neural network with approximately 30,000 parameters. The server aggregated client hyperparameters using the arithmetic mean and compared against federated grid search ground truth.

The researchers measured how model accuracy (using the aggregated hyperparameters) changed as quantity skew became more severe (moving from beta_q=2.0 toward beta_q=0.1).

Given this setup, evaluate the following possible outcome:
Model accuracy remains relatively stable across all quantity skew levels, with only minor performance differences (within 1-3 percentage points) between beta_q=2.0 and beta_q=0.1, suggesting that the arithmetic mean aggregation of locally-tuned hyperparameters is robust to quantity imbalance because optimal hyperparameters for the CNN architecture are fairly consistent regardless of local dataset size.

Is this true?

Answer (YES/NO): NO